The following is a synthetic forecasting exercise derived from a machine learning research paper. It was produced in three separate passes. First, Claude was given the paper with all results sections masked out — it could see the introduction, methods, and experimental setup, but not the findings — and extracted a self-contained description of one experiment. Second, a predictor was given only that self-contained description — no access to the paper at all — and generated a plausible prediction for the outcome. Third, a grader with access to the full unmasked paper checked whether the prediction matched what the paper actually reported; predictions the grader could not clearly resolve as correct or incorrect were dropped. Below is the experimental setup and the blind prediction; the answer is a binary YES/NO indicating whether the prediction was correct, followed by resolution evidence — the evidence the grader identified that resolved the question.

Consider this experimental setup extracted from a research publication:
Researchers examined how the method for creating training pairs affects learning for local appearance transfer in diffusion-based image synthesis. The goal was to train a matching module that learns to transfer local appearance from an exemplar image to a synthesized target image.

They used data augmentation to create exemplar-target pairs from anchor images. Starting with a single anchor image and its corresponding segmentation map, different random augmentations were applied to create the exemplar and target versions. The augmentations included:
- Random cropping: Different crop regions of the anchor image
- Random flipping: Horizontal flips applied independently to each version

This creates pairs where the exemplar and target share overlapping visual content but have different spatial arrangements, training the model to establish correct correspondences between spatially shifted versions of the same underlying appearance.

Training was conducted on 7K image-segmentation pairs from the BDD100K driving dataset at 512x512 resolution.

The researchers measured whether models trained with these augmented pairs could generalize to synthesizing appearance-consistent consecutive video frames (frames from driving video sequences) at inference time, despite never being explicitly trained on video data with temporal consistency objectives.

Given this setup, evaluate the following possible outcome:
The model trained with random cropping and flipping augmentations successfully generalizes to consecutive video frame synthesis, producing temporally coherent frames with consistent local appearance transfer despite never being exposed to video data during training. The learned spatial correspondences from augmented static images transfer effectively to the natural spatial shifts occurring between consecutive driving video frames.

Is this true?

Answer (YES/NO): YES